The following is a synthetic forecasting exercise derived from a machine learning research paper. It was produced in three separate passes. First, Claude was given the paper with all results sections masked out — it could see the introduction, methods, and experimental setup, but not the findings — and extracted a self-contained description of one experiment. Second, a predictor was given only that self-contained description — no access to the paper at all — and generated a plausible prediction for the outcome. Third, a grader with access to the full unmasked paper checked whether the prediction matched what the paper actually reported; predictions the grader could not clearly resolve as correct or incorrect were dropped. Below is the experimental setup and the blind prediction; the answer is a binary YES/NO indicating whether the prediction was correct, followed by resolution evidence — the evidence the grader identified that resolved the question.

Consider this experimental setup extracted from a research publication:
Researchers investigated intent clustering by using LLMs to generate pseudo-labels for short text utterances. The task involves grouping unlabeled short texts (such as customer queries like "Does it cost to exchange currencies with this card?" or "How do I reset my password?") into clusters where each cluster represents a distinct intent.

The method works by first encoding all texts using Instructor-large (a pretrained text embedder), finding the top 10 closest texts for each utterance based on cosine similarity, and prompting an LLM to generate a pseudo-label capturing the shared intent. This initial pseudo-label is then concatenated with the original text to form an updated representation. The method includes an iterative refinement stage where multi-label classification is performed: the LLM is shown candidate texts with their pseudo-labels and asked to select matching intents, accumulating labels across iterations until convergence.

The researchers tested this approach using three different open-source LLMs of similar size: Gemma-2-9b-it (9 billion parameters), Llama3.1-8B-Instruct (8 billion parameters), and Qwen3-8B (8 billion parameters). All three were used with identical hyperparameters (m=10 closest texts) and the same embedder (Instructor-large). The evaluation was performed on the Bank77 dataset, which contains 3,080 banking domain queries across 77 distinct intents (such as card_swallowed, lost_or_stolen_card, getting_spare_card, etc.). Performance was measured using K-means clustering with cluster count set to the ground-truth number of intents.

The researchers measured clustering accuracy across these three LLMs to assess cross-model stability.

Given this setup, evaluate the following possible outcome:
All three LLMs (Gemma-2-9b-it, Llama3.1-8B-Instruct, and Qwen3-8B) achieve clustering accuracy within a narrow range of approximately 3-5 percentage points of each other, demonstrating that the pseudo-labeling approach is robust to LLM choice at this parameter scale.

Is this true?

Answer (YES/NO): NO